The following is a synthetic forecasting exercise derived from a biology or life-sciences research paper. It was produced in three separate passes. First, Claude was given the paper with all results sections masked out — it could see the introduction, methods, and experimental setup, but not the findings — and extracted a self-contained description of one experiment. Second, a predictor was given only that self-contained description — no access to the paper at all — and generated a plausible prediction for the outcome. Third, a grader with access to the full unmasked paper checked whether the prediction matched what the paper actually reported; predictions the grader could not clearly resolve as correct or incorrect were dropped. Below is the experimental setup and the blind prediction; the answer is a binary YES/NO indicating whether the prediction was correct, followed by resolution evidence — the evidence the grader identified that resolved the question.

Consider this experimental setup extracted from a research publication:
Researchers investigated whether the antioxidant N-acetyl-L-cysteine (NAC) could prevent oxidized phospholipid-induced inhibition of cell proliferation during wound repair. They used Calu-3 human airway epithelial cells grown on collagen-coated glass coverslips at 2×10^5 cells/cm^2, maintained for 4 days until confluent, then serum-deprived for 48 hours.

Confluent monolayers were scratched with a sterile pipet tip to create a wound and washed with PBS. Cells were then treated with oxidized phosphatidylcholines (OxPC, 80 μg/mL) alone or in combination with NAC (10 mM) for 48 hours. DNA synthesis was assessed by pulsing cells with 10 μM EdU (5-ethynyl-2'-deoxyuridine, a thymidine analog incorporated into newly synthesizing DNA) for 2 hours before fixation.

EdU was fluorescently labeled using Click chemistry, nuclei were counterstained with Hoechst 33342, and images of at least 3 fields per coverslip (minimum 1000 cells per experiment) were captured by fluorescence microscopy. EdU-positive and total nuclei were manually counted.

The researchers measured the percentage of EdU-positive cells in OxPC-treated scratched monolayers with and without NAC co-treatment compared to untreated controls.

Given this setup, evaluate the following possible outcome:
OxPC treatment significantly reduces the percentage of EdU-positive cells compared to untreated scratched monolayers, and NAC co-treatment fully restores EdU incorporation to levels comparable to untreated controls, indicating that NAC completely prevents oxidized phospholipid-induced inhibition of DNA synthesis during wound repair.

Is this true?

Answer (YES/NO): YES